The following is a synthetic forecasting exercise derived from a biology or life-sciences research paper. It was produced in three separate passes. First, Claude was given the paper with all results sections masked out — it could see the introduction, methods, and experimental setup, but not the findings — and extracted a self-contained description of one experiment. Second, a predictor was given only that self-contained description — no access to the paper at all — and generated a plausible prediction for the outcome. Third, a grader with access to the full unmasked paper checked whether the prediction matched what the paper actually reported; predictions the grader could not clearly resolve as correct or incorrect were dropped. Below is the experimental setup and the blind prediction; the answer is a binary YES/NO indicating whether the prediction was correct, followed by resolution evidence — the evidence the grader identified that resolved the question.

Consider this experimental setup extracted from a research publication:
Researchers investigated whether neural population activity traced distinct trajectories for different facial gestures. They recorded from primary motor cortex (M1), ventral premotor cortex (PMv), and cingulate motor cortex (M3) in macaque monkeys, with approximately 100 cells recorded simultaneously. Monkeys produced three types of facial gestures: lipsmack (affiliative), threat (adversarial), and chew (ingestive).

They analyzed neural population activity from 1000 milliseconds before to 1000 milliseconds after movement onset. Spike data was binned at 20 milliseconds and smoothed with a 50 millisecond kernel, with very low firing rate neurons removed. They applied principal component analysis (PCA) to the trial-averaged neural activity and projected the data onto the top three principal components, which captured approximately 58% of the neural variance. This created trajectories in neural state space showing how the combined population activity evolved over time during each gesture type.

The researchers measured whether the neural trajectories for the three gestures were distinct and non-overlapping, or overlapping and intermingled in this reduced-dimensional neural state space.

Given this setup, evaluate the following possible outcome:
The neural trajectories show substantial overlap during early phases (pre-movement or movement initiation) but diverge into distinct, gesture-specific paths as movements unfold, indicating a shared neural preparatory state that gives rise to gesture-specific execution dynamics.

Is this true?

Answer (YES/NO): NO